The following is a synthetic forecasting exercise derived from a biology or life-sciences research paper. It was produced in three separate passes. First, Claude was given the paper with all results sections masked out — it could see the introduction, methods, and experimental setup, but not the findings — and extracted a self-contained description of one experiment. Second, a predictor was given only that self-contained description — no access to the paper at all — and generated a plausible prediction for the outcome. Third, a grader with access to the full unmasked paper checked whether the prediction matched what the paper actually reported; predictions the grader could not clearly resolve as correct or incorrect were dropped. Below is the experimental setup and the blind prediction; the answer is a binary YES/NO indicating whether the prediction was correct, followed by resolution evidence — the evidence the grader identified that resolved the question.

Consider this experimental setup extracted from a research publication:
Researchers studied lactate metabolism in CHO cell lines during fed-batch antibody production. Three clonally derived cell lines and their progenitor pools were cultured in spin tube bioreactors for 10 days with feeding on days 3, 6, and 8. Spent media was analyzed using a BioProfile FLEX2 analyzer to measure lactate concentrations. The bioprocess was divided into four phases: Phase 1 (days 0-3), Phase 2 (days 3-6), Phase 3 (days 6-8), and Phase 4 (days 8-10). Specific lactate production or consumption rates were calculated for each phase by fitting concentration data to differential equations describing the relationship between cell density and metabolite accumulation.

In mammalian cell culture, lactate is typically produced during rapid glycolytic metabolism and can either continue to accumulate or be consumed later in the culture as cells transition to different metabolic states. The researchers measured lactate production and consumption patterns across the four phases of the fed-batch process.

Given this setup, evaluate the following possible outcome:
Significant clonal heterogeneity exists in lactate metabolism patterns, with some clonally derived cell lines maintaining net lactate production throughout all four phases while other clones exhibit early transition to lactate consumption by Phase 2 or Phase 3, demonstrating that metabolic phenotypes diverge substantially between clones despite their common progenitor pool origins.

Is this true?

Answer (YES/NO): NO